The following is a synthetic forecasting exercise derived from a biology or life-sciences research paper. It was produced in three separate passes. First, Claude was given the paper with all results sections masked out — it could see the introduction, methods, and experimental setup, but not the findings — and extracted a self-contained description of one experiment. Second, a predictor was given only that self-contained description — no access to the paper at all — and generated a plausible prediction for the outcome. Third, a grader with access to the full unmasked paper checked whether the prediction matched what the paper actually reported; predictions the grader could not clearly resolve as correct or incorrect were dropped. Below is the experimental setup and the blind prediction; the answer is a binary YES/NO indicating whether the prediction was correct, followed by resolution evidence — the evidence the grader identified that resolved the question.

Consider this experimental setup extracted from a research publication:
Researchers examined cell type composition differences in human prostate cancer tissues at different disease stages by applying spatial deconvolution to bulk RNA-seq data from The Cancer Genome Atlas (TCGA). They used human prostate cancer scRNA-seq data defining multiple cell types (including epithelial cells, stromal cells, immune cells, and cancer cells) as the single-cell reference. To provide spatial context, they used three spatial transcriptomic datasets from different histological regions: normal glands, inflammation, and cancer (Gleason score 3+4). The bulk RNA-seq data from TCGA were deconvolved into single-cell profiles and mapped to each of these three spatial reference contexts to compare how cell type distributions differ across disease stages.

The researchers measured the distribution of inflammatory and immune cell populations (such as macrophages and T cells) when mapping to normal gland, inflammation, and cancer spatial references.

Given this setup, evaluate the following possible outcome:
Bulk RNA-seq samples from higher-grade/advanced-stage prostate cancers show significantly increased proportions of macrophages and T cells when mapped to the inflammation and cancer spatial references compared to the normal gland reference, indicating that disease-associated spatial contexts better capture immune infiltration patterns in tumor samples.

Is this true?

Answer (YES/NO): NO